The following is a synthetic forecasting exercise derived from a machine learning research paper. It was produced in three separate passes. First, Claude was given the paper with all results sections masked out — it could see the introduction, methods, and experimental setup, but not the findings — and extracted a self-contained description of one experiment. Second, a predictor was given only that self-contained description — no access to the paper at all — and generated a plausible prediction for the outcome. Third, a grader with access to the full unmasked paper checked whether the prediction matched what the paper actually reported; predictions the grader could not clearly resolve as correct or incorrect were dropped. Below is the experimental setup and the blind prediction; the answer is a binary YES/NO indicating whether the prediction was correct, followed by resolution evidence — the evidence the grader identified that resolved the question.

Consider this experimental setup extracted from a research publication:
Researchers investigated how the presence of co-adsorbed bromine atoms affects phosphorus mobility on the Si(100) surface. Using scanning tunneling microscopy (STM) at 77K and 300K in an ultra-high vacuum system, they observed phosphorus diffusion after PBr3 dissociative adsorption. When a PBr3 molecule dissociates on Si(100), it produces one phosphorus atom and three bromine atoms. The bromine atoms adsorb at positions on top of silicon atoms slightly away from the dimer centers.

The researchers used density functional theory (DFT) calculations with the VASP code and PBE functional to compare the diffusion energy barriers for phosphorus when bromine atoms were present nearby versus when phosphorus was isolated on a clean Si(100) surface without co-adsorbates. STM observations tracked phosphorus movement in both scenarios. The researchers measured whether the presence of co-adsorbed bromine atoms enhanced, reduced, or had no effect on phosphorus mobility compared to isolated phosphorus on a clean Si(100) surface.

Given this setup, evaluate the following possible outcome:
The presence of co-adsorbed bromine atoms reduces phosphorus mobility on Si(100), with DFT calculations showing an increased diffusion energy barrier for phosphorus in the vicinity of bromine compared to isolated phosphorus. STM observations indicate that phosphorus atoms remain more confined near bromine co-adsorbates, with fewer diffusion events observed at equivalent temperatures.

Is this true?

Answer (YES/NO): YES